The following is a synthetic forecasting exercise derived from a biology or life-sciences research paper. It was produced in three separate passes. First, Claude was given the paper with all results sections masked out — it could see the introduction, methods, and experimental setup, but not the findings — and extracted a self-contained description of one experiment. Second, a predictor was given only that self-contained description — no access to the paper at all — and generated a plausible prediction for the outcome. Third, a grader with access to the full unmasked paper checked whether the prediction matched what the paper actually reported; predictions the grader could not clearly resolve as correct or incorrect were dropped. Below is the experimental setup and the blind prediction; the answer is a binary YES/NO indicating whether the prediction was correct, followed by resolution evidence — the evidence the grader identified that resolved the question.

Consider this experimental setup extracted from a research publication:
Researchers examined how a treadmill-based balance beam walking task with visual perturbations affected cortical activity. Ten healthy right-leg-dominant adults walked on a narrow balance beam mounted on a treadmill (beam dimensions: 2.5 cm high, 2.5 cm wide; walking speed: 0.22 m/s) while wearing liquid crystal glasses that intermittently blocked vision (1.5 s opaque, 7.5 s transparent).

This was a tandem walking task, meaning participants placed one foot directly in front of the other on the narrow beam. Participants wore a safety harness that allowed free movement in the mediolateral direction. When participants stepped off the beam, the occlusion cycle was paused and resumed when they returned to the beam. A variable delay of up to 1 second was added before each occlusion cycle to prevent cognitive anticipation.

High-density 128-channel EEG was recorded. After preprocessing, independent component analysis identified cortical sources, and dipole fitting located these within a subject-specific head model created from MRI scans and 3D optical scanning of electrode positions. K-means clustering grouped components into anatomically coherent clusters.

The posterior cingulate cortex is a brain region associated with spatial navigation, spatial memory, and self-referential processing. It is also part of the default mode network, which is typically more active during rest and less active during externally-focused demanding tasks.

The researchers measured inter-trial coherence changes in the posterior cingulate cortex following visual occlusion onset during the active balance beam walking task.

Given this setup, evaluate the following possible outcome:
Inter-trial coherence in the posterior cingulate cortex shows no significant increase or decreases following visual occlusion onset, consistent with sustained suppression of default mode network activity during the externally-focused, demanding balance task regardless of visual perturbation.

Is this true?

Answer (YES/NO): NO